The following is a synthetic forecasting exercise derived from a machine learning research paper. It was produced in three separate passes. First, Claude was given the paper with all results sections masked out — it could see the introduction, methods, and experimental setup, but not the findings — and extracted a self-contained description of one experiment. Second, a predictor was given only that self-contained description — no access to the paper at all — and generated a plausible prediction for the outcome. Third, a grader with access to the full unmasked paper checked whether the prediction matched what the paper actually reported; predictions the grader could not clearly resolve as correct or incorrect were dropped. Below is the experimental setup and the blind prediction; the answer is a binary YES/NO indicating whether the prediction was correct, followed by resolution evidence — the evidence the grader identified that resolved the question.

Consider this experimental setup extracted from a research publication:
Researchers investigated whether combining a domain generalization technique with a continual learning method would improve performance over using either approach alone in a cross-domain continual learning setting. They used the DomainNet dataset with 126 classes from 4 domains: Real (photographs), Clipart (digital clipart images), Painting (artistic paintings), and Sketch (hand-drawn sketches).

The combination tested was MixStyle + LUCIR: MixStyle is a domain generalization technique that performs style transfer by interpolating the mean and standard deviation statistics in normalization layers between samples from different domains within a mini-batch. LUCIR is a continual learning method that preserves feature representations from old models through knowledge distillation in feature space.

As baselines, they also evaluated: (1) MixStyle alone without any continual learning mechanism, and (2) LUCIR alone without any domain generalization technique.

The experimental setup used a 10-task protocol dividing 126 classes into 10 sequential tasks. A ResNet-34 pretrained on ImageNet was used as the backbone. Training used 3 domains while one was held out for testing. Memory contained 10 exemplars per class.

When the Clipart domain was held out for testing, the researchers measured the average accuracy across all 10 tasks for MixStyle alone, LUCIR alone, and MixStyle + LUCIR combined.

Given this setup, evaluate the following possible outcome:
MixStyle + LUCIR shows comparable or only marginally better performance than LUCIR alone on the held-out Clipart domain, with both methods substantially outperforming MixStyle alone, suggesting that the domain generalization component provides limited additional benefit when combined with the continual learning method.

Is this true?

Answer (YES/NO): YES